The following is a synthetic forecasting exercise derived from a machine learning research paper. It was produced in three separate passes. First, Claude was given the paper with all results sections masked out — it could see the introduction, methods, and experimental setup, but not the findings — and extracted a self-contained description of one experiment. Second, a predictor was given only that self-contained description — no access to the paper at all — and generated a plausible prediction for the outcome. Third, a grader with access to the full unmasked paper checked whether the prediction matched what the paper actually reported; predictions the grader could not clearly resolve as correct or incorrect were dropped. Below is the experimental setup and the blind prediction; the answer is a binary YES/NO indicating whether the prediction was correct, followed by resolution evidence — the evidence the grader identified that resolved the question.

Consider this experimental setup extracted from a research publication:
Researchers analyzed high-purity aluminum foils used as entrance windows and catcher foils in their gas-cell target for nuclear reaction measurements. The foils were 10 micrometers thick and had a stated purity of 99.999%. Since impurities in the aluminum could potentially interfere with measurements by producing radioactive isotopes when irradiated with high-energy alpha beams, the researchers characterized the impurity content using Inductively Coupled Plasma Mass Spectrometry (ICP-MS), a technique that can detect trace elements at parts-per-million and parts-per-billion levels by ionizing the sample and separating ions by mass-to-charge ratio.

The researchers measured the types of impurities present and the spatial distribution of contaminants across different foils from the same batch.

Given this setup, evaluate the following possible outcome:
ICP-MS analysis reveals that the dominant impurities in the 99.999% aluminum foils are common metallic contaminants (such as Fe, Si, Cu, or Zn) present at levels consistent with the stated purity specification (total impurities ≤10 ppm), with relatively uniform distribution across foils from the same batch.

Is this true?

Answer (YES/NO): YES